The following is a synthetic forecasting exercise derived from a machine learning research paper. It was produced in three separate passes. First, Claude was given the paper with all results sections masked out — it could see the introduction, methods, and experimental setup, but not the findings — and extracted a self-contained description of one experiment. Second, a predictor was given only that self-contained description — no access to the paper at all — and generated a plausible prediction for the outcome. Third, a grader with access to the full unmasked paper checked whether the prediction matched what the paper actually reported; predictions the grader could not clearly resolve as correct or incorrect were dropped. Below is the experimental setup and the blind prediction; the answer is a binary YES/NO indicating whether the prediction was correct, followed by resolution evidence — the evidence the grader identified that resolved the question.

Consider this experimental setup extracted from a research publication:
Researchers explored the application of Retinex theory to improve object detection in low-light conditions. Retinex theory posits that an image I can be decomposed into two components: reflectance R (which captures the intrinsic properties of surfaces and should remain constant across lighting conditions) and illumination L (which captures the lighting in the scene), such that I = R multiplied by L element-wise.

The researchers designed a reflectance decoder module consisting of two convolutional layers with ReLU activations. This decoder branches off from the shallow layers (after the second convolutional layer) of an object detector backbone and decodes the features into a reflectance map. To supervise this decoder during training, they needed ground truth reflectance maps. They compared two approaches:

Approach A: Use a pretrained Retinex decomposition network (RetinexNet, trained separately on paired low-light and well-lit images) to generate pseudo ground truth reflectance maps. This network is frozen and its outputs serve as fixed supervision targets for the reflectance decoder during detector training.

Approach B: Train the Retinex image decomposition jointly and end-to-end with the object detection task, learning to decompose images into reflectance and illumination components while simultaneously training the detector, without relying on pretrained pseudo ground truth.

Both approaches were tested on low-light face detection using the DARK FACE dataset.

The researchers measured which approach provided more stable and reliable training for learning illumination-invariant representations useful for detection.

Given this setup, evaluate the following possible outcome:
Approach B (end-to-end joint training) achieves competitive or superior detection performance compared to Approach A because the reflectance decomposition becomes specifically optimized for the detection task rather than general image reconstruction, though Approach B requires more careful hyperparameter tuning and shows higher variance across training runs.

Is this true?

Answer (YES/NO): NO